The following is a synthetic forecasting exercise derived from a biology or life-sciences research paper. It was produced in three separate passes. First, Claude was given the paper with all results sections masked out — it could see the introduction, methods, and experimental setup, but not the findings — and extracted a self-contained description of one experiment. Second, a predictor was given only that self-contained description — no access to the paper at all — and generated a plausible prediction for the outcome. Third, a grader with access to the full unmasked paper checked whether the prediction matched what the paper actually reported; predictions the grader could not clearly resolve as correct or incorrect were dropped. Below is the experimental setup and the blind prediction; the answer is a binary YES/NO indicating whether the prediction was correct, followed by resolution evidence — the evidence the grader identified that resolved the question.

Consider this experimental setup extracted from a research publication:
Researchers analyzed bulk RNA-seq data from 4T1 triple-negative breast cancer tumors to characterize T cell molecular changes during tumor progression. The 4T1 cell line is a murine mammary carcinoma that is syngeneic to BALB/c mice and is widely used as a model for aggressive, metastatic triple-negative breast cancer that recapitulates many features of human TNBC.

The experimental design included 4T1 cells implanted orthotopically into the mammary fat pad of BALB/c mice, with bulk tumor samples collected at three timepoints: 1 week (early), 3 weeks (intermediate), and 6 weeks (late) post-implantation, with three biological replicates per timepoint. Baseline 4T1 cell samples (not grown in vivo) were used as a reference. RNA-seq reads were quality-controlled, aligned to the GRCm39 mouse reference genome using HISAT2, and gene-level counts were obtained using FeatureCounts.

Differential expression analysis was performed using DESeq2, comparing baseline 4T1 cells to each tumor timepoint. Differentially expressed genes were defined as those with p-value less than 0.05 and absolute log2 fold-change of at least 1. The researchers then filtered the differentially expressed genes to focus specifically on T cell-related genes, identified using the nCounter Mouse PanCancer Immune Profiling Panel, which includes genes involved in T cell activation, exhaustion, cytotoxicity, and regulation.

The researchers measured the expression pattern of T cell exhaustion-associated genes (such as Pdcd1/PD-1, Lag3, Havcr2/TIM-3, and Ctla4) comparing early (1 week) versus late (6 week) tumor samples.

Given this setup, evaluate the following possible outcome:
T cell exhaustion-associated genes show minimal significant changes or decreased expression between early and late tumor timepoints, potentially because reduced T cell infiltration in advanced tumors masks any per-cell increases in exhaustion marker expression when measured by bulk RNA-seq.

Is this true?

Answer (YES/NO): YES